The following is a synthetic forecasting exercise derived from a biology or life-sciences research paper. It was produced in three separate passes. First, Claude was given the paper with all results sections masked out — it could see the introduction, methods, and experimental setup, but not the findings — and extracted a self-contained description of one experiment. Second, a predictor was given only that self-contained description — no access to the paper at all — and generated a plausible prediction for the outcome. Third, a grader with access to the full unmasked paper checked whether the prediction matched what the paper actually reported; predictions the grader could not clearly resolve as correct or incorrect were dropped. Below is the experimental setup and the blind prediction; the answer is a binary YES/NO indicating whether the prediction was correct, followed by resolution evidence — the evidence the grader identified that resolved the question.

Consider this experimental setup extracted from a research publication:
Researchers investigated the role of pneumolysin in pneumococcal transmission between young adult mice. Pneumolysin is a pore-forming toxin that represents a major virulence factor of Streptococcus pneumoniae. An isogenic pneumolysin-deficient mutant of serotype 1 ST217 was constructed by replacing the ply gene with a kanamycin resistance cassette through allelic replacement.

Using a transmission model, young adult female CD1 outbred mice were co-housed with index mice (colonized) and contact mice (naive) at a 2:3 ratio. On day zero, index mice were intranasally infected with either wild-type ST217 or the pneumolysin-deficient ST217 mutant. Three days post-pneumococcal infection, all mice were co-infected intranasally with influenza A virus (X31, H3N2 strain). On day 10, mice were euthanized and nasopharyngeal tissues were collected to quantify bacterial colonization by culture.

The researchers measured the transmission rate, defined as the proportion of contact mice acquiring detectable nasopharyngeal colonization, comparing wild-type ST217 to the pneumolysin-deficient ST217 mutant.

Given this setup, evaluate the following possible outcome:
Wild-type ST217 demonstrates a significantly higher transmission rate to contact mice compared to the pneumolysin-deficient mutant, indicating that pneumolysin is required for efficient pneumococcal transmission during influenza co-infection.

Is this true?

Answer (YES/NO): NO